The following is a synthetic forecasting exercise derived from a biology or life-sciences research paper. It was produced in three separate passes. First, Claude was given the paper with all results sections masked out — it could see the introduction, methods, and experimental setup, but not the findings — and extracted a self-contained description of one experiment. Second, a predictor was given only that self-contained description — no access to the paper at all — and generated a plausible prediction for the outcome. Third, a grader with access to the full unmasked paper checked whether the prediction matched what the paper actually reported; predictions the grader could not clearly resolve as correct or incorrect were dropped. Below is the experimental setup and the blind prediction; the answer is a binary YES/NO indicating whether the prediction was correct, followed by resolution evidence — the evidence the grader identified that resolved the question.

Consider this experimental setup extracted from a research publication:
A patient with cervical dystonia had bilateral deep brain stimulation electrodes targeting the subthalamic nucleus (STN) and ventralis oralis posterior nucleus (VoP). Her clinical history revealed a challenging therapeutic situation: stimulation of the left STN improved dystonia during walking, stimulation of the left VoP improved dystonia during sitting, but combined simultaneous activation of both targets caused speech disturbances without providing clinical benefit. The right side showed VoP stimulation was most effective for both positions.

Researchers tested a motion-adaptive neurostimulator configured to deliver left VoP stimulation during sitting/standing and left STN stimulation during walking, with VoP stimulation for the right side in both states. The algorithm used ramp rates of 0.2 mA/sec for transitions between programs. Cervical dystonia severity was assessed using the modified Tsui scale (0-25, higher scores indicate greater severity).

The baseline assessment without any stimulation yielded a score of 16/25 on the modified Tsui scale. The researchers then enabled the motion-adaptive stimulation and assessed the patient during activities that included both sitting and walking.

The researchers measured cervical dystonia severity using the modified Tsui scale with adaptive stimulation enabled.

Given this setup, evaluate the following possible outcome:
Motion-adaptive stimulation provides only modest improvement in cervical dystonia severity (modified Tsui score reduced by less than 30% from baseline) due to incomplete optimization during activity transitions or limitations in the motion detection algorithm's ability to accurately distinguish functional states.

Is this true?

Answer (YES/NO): NO